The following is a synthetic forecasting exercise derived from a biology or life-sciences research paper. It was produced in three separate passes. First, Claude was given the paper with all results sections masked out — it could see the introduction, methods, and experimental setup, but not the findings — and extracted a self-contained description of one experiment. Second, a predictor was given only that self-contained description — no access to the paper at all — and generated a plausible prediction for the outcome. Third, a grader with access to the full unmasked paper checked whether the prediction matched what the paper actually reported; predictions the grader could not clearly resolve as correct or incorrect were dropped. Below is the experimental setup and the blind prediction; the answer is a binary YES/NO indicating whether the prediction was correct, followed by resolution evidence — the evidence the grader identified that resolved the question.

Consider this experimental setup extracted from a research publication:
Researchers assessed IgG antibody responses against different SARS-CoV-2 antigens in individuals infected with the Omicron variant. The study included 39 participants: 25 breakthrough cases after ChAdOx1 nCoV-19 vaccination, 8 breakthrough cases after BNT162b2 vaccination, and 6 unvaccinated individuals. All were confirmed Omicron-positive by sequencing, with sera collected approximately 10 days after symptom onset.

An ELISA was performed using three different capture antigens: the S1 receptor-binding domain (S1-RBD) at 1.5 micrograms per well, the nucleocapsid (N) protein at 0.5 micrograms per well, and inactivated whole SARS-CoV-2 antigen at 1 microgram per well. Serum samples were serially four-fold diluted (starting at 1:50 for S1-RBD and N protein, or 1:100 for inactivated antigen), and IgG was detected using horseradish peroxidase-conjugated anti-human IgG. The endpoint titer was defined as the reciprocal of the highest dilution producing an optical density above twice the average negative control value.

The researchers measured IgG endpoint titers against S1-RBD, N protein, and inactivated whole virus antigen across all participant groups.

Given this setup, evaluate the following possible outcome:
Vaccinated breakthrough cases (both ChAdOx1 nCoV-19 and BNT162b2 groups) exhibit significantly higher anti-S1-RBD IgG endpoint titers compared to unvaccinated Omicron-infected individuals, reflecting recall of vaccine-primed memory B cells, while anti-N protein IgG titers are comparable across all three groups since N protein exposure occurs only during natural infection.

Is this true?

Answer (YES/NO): NO